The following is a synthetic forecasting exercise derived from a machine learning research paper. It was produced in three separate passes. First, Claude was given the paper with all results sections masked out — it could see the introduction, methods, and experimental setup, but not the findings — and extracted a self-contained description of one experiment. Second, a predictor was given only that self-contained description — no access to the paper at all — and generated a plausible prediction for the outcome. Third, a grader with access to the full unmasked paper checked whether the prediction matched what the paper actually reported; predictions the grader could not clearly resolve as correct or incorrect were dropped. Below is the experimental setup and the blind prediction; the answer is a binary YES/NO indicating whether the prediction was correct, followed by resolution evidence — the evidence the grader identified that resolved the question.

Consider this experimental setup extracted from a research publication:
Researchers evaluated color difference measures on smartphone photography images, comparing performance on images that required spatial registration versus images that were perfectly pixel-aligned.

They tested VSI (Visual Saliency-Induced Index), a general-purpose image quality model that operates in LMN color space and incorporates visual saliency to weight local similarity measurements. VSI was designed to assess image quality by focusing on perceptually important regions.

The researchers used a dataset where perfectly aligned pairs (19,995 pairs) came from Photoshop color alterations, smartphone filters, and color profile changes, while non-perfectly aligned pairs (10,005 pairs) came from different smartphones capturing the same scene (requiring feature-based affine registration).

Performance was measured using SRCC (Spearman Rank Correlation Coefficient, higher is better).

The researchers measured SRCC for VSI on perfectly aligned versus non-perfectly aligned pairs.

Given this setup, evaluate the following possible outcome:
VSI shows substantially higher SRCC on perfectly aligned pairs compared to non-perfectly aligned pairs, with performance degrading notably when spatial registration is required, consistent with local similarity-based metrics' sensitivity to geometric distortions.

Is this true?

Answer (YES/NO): YES